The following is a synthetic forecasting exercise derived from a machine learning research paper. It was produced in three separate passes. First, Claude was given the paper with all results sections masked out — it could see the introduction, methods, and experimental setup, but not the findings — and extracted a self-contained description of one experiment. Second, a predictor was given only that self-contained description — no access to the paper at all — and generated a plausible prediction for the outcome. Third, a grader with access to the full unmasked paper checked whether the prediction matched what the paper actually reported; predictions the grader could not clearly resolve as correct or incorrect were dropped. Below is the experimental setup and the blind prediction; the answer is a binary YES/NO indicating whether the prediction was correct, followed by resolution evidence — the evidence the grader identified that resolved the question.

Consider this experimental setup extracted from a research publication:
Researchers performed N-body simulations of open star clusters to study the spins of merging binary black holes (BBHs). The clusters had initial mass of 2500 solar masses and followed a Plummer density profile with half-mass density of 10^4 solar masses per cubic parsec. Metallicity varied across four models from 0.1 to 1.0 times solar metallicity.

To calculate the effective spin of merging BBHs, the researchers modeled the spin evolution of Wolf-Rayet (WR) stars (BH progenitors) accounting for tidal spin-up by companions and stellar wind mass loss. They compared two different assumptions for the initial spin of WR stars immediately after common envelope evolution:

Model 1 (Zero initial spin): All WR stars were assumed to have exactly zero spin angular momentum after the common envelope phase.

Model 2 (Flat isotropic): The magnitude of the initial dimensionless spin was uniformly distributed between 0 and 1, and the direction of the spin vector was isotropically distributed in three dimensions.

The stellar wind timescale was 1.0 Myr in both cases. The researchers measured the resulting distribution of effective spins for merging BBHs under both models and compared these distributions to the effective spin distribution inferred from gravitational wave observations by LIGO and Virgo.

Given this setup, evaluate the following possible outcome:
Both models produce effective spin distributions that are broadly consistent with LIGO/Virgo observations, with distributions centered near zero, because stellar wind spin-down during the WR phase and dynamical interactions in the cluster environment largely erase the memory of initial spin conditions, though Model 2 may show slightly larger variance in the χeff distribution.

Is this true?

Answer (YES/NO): NO